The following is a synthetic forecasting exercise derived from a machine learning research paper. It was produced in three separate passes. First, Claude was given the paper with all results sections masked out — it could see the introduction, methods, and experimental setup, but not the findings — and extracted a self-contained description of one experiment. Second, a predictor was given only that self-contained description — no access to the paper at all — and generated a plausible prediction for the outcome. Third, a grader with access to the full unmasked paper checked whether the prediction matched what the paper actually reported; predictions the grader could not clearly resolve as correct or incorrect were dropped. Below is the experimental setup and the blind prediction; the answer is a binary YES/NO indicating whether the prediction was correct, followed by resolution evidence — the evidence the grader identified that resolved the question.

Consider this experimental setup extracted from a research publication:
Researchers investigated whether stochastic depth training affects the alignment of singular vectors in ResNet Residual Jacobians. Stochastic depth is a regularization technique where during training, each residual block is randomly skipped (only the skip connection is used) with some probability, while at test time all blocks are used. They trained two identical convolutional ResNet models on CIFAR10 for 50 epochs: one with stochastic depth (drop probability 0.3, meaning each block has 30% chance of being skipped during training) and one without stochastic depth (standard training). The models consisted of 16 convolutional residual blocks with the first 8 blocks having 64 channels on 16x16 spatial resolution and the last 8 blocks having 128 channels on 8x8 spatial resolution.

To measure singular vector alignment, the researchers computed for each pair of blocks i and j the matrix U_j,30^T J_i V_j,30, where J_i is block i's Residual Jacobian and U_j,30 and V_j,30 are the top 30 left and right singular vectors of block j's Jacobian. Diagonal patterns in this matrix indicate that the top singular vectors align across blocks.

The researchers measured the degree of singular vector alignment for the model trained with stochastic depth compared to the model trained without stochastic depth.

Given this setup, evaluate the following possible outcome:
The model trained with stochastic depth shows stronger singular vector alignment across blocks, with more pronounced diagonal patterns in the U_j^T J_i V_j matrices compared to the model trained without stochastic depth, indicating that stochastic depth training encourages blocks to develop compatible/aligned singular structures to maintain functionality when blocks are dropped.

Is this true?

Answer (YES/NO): YES